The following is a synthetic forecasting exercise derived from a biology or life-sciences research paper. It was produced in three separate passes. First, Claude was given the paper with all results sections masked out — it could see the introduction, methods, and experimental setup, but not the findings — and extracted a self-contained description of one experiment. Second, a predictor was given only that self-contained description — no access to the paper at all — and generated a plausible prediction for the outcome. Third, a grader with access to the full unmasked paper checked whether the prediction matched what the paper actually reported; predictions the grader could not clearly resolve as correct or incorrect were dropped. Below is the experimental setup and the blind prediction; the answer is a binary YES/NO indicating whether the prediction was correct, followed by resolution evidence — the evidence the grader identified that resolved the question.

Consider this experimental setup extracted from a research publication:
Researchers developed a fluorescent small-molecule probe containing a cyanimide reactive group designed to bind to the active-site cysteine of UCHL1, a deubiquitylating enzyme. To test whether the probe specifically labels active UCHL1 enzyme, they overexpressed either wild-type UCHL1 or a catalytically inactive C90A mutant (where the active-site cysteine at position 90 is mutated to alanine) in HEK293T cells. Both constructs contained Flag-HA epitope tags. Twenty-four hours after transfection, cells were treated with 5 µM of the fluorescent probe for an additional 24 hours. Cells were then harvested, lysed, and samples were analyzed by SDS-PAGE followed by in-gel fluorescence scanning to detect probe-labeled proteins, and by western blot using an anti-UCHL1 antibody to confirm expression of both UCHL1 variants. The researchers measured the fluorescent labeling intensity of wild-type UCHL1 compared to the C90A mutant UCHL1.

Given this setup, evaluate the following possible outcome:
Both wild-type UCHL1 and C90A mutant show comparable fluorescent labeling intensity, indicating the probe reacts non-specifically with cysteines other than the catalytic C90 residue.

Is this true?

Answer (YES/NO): NO